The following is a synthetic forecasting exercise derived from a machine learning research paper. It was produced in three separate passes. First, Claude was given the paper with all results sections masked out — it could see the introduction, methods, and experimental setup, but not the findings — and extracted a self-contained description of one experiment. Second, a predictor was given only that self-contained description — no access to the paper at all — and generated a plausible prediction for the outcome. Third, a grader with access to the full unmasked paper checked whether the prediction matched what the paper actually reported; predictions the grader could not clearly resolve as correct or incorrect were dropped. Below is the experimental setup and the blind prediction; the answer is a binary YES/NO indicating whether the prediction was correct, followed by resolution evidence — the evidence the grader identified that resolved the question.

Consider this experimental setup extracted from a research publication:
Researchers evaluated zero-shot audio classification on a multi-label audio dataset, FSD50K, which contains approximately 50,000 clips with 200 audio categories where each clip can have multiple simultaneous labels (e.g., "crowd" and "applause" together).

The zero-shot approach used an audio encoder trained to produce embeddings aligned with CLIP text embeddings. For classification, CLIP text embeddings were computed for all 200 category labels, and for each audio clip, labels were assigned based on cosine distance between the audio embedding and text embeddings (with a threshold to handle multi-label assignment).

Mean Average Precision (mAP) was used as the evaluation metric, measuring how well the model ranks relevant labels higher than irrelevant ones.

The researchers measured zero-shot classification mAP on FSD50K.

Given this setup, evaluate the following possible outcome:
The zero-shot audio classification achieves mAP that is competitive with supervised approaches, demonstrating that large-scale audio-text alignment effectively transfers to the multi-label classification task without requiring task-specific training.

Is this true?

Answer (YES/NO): NO